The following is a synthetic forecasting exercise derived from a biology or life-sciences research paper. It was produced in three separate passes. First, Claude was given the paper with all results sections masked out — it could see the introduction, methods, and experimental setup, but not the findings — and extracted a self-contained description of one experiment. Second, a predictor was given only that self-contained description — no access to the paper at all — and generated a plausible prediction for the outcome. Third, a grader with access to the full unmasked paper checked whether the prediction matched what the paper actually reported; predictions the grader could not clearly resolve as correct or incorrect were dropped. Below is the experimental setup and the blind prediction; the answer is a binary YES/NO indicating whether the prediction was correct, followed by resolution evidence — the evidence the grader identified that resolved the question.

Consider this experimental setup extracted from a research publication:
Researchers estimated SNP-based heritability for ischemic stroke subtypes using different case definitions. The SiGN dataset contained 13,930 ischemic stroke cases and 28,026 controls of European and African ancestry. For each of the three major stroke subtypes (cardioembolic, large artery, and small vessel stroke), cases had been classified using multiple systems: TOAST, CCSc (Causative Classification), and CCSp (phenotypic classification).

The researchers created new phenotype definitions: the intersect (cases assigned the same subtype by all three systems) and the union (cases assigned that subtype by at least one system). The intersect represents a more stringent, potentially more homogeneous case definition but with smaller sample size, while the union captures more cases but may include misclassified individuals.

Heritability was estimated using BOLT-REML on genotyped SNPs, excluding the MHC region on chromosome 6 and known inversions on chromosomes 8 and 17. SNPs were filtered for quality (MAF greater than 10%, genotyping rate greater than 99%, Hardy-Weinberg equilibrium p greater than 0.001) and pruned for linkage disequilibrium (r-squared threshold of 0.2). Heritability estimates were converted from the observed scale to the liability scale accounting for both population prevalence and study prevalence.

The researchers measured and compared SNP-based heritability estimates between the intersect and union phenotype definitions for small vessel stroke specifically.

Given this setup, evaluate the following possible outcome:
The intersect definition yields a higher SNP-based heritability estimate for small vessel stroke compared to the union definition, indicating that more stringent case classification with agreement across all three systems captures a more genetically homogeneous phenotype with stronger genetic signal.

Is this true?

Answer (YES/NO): YES